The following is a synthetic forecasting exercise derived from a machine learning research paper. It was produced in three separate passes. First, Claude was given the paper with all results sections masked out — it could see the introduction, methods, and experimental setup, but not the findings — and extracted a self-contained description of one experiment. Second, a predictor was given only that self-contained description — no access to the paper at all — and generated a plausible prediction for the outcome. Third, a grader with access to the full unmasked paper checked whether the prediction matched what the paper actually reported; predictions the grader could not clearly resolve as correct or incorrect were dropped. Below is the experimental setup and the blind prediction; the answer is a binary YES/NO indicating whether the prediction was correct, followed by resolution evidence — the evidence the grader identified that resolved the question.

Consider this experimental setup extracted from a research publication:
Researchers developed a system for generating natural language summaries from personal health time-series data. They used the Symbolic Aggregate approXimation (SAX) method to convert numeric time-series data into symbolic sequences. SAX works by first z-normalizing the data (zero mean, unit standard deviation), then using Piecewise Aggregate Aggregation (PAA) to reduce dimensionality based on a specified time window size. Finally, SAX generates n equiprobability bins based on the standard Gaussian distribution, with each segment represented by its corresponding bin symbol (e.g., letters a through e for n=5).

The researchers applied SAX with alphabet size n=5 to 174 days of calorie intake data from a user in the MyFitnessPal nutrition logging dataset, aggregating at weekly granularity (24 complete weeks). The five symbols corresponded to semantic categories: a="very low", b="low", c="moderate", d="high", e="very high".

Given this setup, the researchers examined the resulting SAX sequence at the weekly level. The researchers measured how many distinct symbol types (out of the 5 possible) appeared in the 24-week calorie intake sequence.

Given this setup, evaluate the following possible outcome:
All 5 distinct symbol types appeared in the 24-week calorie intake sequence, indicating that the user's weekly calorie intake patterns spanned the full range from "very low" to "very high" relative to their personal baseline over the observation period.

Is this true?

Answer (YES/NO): NO